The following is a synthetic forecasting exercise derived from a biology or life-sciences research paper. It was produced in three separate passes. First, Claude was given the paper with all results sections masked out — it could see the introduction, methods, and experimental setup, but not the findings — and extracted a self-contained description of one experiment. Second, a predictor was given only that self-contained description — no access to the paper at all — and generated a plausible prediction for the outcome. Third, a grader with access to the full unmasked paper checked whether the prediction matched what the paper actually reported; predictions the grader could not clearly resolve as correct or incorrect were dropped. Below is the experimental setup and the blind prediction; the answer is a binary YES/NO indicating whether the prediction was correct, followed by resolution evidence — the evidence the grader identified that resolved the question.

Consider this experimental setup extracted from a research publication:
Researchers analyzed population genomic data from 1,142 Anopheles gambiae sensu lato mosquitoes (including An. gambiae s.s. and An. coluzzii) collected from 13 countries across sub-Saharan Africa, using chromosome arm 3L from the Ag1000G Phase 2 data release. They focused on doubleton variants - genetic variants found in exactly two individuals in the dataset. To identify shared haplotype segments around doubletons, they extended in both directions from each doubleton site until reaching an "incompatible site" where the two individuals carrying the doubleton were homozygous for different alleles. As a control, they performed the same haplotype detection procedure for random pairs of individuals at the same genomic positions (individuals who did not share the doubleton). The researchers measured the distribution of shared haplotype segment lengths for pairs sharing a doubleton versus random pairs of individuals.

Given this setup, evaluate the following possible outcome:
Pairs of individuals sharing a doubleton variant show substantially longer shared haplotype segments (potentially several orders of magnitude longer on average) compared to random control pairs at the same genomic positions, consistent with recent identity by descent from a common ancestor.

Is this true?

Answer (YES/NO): NO